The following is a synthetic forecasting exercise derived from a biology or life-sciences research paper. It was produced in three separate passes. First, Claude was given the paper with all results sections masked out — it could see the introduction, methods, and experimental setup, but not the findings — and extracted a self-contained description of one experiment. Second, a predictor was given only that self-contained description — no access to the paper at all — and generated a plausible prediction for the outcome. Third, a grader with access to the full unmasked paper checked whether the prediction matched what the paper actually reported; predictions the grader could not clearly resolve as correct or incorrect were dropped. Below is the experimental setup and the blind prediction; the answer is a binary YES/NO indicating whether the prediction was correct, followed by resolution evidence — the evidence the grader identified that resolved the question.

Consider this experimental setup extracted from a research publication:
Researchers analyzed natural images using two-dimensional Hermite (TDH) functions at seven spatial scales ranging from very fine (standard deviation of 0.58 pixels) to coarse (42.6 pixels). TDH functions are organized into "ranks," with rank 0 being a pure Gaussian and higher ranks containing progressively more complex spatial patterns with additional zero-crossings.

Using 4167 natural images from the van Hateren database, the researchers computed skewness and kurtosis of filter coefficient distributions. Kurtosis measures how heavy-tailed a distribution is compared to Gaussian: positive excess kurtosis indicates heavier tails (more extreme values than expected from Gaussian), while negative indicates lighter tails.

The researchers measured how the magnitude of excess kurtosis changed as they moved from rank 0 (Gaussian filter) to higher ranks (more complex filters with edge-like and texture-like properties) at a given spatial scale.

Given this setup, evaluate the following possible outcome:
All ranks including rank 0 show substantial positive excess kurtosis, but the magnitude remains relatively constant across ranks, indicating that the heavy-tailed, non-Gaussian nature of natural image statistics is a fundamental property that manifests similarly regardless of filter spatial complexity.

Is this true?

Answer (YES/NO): NO